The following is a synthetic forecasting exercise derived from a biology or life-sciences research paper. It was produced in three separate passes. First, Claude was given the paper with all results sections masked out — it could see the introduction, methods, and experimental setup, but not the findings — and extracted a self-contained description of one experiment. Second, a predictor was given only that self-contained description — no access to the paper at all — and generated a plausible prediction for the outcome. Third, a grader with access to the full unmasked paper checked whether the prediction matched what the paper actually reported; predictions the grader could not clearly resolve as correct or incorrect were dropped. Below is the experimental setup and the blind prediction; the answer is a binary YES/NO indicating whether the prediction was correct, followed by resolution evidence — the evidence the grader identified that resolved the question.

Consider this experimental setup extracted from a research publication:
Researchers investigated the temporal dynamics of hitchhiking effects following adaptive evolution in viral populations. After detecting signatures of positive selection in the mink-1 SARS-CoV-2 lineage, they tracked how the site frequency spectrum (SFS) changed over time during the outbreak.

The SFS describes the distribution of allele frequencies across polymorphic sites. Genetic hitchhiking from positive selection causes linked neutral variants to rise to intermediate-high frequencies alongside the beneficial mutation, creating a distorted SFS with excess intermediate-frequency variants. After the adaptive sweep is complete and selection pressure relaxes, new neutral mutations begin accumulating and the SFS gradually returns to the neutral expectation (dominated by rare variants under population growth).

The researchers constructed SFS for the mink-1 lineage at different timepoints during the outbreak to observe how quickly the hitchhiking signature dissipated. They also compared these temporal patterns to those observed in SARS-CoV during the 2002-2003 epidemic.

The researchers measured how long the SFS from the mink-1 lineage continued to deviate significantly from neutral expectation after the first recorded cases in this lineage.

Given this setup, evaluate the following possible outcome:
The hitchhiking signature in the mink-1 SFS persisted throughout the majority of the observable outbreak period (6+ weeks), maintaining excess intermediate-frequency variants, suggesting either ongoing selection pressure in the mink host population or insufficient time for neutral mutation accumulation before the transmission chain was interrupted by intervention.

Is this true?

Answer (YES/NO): NO